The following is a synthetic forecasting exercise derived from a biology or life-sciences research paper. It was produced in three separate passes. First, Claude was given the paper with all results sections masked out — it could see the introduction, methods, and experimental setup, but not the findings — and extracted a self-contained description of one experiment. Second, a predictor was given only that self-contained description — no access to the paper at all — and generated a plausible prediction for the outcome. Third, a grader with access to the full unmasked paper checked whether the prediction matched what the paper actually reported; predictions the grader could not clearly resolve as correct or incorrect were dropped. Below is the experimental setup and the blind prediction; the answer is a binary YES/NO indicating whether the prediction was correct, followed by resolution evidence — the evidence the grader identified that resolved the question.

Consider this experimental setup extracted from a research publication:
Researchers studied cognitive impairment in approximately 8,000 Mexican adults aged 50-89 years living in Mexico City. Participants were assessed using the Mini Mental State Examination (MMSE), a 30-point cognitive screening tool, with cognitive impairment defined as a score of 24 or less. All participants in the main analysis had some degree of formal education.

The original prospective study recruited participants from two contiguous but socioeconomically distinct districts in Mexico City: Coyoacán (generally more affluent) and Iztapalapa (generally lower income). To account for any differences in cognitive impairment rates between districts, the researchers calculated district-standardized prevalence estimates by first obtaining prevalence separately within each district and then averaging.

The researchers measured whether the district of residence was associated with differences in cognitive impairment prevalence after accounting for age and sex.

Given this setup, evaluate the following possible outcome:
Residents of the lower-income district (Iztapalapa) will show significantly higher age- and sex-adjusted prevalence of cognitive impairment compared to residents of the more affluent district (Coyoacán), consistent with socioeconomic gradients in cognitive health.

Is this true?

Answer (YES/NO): NO